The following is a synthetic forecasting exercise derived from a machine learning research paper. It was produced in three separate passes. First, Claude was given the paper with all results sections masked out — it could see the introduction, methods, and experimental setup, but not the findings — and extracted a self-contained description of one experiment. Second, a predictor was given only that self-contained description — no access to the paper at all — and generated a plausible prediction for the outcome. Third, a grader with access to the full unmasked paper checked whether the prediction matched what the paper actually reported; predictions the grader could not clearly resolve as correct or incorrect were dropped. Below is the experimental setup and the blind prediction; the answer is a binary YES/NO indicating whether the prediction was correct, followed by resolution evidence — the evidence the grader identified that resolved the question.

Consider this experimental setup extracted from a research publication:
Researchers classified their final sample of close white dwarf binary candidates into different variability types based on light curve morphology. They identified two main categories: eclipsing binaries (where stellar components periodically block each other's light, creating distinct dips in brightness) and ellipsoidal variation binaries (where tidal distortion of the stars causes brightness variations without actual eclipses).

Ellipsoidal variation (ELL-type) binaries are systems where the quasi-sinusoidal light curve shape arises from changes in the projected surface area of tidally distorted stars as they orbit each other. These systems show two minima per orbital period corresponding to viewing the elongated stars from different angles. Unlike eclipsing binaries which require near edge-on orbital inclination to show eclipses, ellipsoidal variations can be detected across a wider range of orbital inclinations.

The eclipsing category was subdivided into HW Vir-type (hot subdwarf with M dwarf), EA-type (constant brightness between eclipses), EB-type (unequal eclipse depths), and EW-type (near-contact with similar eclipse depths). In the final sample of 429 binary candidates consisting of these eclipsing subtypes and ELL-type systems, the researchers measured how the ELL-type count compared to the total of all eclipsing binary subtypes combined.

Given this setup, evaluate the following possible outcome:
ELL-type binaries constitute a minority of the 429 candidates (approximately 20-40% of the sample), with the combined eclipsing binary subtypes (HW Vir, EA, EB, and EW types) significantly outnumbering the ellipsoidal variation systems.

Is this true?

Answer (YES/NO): NO